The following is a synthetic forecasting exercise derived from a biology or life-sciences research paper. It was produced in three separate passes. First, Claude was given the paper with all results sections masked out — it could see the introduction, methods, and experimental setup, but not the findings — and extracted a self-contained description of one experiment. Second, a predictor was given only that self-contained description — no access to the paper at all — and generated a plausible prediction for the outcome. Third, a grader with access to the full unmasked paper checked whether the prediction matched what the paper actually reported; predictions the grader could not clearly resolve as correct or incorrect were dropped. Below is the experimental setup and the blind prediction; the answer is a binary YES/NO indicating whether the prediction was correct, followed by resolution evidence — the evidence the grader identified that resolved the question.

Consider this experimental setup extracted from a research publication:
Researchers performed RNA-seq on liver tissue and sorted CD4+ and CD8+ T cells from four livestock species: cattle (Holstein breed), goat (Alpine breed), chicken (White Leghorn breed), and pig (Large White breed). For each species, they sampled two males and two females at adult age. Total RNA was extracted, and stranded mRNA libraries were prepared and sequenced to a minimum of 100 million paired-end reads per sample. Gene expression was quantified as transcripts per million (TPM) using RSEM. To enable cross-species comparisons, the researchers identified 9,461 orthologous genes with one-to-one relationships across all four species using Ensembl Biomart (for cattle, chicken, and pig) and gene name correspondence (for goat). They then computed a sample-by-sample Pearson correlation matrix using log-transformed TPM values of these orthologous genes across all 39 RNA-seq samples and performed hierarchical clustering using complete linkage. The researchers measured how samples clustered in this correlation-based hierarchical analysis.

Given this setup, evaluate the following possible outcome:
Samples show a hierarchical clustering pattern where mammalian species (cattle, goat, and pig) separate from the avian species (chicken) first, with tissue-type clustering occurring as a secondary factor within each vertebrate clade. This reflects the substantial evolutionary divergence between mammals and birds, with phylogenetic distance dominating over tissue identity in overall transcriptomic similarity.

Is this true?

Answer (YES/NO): NO